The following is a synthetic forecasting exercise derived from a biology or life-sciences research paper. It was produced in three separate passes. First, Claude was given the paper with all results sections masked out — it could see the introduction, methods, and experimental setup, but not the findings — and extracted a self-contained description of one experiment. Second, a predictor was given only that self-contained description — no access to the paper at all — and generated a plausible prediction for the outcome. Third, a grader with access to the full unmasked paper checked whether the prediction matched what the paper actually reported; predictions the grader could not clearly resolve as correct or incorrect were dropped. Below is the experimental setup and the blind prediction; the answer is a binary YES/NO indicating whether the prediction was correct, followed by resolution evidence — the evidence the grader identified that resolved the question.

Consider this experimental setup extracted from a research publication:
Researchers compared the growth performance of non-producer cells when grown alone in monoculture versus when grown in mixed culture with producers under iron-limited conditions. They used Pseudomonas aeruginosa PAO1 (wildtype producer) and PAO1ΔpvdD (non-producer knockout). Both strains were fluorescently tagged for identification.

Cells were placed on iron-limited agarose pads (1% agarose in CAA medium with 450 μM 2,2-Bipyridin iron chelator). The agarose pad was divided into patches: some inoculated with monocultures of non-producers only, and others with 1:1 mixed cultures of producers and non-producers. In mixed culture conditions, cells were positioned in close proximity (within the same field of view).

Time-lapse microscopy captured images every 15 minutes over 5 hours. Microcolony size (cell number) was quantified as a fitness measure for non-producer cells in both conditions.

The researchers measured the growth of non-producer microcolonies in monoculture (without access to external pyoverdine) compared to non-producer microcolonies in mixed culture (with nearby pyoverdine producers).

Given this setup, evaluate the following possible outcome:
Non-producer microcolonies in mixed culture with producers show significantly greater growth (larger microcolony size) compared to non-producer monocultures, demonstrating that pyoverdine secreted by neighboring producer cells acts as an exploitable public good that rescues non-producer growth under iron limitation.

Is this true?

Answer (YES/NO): YES